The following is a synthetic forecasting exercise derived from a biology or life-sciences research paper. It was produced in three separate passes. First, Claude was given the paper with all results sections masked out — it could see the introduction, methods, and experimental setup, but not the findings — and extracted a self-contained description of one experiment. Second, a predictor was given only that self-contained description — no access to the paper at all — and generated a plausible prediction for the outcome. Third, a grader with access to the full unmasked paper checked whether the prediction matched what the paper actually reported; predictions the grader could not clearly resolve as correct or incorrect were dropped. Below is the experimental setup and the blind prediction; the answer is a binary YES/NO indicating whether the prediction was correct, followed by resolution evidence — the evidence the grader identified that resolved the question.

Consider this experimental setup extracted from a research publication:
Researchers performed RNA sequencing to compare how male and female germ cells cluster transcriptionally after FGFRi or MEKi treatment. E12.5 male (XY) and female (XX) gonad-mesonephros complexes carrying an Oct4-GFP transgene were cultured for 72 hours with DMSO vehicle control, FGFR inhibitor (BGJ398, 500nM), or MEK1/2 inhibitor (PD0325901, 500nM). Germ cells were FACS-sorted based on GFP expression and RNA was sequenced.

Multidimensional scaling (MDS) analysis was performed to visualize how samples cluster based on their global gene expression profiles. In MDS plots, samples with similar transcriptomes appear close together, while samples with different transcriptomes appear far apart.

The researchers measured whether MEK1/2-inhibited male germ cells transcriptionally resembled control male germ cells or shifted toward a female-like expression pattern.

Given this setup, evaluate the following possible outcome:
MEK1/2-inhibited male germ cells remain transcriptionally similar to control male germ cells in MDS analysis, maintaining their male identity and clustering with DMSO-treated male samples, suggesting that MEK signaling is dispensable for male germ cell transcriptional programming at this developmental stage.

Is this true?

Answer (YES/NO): NO